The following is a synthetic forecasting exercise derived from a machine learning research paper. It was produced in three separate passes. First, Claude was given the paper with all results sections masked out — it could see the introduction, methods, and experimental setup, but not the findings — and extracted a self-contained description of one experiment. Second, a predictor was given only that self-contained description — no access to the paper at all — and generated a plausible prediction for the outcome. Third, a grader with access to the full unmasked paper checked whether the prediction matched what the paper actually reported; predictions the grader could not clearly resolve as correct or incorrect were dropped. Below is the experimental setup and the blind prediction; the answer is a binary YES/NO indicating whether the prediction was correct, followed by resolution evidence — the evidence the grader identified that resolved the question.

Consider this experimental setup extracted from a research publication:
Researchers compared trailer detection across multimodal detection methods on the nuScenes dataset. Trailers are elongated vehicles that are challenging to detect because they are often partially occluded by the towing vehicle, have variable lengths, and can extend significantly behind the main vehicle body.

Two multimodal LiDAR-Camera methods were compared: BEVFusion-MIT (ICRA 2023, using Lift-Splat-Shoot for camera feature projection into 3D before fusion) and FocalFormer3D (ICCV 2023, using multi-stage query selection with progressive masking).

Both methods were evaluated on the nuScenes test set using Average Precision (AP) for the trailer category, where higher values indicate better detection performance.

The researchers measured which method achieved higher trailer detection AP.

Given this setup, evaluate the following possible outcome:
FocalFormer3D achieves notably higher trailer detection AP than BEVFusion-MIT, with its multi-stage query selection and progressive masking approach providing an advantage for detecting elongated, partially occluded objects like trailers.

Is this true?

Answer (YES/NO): NO